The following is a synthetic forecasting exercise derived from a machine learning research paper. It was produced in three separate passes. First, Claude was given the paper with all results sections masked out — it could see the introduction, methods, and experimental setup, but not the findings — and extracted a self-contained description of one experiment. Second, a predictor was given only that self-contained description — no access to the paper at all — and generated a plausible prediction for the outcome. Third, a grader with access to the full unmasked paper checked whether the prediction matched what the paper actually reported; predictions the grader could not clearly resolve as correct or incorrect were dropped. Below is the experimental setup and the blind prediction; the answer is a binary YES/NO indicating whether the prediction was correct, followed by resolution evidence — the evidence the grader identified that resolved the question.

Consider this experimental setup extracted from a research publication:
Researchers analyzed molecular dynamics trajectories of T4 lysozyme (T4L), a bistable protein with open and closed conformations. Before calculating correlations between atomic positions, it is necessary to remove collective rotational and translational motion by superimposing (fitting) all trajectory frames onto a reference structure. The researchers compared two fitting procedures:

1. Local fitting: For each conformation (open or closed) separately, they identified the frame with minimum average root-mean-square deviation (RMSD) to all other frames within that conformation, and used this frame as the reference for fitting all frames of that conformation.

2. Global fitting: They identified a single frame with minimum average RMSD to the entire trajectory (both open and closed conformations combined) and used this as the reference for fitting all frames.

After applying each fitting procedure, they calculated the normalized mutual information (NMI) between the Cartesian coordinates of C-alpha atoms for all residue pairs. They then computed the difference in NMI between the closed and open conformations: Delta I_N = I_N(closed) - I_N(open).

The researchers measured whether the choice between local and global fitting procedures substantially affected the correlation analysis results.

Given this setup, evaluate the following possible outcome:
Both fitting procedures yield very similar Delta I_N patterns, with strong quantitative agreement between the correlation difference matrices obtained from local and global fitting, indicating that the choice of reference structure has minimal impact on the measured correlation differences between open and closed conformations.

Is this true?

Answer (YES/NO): YES